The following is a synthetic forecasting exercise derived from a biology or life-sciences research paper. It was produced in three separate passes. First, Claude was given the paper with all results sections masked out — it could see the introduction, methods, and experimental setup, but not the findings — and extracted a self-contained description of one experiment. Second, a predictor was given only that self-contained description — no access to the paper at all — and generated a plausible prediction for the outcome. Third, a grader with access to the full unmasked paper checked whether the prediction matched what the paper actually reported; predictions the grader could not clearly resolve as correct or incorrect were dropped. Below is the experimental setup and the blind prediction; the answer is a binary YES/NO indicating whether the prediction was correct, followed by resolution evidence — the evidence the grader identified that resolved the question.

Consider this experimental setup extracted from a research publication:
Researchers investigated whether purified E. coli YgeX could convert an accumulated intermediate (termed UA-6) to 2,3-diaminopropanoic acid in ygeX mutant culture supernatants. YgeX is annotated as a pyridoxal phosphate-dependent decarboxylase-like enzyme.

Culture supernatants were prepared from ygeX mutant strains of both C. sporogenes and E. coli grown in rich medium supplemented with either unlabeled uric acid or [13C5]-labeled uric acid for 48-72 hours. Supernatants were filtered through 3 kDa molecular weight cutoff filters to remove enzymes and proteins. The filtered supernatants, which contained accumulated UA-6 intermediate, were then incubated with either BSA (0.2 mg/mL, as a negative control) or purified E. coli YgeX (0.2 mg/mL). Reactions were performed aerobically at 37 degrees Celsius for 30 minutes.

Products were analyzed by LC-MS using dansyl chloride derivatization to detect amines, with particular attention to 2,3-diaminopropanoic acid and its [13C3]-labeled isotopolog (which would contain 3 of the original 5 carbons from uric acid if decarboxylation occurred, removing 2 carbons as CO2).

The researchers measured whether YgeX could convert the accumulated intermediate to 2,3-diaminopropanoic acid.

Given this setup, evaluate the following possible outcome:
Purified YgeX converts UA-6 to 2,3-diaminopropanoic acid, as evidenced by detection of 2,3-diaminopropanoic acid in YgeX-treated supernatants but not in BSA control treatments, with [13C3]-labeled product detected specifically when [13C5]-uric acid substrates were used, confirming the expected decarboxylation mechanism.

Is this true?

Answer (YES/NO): NO